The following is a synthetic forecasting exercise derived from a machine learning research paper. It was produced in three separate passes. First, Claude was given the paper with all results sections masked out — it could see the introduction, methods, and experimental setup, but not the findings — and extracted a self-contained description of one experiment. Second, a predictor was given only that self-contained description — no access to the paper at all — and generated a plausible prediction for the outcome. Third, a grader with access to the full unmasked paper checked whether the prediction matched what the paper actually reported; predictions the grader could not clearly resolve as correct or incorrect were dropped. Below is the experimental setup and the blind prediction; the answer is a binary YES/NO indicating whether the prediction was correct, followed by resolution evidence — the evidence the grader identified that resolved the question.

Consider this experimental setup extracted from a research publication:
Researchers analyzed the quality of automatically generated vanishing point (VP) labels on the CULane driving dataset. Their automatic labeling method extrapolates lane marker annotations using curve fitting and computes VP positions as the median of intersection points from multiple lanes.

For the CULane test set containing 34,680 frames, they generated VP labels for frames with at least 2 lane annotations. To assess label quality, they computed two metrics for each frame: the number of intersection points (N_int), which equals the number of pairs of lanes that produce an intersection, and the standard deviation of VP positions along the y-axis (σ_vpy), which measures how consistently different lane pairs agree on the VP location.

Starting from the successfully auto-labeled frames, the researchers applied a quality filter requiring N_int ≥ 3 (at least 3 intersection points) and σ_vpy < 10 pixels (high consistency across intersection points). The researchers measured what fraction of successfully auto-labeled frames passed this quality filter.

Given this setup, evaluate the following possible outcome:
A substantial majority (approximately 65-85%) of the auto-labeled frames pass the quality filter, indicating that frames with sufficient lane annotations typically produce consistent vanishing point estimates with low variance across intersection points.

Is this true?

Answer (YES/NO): NO